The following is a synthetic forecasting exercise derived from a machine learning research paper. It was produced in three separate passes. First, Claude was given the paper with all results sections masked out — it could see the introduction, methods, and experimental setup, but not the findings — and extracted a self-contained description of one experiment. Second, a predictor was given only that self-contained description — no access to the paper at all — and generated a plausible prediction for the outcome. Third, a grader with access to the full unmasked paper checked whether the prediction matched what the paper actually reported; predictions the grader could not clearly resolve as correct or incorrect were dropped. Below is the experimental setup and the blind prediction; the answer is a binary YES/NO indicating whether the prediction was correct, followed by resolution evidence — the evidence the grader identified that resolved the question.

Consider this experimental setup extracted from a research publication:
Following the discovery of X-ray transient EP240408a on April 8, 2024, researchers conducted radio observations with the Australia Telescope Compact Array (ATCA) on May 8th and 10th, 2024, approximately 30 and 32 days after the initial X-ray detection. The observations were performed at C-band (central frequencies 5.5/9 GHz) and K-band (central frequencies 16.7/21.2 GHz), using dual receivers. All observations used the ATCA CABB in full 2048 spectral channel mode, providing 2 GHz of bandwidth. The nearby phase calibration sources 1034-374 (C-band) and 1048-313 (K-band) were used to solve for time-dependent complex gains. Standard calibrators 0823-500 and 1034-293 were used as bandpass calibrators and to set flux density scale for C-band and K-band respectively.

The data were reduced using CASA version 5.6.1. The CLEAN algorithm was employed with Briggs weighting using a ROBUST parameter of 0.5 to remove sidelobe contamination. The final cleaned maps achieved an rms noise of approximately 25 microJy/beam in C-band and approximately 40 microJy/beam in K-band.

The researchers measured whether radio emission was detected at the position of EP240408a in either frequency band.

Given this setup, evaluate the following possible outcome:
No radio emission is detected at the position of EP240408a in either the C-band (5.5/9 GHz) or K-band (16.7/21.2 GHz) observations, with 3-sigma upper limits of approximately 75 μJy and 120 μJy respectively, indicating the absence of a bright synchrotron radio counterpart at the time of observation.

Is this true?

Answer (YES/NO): NO